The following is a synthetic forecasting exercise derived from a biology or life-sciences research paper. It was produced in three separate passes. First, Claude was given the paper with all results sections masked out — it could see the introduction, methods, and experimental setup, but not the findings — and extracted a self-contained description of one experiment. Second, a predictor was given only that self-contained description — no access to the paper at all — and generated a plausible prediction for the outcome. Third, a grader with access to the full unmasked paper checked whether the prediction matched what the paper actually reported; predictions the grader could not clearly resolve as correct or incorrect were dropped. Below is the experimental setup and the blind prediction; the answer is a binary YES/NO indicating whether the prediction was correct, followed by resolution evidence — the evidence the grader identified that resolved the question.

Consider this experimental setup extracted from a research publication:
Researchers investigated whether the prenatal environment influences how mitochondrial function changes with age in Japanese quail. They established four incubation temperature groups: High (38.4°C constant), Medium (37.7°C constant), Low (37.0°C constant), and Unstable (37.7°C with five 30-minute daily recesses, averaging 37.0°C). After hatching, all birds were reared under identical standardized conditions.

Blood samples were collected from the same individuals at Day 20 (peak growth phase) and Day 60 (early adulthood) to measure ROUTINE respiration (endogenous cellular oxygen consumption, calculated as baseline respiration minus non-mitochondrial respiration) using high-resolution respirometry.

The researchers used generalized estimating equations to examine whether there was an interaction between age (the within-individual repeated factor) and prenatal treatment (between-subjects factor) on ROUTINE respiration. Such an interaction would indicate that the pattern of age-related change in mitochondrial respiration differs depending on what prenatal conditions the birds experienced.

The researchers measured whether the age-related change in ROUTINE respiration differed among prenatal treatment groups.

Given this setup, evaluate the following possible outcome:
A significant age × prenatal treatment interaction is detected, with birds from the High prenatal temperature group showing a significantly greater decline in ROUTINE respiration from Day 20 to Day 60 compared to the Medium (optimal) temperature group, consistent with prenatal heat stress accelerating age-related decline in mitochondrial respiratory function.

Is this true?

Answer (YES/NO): NO